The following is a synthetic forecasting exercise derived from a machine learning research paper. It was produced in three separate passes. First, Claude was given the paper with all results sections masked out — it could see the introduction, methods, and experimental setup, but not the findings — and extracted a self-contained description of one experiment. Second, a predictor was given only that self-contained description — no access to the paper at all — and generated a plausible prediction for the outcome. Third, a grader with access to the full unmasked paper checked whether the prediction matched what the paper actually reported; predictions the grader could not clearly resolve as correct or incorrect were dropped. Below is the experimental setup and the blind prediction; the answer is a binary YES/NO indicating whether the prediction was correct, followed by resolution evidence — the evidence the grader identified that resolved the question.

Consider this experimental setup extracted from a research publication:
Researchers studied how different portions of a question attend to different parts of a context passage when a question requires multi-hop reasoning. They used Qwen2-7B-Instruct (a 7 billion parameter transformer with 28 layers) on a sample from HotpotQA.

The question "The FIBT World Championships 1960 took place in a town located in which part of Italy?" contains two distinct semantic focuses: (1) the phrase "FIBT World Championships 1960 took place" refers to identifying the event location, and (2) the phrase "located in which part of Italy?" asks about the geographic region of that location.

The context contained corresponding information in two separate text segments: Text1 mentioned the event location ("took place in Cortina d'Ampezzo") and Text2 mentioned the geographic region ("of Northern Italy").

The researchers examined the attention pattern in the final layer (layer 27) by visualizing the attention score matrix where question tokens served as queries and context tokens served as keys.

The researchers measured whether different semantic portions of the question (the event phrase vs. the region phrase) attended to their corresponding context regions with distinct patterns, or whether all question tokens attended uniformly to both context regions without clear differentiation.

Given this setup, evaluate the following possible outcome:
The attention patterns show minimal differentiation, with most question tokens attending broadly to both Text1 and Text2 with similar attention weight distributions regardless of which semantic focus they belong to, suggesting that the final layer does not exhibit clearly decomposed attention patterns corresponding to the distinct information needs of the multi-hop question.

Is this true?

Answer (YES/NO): NO